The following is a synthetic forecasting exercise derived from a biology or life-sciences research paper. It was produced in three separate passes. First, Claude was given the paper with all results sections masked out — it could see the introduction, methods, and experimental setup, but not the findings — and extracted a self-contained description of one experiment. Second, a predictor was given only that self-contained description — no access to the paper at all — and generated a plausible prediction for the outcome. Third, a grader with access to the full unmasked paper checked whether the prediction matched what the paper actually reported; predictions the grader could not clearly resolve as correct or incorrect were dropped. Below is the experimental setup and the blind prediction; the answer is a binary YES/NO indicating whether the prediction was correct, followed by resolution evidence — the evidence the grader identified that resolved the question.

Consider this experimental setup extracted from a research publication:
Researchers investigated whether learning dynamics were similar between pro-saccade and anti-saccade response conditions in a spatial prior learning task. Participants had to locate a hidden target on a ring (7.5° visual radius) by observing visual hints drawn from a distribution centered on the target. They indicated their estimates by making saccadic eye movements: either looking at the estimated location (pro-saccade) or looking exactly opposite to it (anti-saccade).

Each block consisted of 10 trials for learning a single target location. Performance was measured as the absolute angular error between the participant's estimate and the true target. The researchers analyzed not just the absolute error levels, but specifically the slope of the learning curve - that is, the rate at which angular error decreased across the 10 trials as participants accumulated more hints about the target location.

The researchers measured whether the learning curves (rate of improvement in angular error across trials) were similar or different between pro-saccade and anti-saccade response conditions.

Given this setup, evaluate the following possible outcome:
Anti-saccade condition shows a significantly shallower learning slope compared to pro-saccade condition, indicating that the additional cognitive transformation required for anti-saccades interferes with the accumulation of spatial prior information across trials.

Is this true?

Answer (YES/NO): NO